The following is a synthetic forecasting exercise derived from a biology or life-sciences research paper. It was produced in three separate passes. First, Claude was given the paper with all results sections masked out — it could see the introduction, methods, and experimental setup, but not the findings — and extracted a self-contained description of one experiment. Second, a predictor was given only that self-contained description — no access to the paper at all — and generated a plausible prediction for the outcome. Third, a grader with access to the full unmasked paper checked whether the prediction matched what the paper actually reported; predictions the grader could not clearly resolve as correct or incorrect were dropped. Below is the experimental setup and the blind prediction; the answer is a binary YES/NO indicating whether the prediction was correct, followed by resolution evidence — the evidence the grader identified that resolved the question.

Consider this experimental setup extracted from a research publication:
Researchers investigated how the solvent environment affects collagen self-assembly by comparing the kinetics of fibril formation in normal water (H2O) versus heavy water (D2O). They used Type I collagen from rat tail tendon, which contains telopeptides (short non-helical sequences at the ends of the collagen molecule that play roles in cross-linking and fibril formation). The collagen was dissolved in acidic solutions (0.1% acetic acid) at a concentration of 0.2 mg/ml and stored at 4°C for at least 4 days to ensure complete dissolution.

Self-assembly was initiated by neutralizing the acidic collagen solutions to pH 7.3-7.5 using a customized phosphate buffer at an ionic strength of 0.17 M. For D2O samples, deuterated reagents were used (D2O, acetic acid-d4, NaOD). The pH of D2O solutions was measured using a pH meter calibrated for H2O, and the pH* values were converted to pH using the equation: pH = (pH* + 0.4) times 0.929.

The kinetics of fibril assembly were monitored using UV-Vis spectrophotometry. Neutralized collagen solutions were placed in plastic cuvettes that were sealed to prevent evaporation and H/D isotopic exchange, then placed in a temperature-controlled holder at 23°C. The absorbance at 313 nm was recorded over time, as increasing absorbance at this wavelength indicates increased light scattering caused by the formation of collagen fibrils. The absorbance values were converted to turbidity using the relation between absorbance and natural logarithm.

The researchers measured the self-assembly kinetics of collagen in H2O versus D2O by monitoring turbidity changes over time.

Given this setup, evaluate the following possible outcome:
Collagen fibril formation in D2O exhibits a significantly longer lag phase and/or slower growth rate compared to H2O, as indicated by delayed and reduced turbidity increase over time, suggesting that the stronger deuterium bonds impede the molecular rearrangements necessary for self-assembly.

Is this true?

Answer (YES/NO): NO